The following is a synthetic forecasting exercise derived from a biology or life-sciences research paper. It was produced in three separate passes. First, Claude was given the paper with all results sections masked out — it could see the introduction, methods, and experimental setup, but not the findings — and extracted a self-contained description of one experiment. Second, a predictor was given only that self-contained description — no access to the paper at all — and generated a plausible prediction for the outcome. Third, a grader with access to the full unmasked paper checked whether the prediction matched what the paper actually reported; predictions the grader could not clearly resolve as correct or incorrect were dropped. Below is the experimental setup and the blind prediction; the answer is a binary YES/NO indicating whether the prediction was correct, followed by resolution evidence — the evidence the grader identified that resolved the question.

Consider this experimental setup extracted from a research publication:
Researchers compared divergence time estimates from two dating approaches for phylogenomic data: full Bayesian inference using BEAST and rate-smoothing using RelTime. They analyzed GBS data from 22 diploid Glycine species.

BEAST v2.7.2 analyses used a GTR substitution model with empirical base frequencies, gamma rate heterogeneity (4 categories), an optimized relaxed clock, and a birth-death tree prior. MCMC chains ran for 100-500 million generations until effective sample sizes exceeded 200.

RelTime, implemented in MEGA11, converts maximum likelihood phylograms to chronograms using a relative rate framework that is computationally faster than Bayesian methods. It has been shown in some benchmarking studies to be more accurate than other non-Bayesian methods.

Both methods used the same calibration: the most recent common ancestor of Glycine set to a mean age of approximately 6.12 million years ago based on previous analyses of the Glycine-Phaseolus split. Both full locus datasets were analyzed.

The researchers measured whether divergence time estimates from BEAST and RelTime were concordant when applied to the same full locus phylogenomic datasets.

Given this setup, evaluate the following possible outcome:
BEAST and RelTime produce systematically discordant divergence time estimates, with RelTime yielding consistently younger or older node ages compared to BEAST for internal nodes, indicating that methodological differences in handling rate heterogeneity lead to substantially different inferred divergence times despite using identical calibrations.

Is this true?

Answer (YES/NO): NO